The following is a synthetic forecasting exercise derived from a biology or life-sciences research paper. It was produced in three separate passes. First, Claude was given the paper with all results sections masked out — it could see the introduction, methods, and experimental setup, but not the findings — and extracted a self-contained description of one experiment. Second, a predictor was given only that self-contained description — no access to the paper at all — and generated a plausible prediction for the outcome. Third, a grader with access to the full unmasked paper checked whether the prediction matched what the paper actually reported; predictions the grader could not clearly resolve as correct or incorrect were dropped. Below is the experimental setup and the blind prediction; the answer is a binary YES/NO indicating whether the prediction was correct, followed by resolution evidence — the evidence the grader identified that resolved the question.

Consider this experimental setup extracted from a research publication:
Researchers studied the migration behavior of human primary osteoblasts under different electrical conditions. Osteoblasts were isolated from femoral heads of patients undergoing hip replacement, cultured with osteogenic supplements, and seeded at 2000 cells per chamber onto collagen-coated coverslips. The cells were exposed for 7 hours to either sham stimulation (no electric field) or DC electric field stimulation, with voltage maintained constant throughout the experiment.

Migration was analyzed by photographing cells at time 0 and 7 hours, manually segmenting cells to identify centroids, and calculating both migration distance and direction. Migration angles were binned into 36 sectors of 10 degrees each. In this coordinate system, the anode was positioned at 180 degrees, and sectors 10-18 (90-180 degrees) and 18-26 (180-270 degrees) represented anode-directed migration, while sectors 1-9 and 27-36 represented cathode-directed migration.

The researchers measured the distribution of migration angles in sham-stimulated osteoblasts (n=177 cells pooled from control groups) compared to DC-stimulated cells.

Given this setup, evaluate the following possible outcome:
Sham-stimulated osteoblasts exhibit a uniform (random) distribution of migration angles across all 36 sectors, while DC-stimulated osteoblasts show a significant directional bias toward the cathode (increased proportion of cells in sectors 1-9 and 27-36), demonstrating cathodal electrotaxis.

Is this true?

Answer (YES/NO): NO